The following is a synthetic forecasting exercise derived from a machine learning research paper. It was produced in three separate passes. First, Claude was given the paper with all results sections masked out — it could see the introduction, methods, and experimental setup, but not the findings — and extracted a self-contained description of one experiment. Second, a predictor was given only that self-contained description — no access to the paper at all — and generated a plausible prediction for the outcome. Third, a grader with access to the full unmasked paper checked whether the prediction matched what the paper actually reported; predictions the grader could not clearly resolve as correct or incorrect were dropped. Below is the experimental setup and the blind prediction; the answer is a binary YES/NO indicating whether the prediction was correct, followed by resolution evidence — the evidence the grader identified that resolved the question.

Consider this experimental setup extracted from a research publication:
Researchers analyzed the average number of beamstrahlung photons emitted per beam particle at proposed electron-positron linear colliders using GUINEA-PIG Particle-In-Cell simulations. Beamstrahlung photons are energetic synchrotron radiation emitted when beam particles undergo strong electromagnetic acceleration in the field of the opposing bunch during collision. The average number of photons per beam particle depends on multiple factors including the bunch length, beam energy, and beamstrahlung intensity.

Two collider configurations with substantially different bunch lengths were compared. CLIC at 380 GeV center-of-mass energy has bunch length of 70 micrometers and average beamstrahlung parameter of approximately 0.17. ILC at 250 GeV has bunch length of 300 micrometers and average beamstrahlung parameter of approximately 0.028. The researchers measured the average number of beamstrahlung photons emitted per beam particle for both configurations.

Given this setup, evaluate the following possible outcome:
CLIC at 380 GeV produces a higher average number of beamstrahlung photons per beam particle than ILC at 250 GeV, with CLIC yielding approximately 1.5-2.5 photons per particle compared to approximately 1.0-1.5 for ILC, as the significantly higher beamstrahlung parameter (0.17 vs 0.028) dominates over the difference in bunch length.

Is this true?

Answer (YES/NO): NO